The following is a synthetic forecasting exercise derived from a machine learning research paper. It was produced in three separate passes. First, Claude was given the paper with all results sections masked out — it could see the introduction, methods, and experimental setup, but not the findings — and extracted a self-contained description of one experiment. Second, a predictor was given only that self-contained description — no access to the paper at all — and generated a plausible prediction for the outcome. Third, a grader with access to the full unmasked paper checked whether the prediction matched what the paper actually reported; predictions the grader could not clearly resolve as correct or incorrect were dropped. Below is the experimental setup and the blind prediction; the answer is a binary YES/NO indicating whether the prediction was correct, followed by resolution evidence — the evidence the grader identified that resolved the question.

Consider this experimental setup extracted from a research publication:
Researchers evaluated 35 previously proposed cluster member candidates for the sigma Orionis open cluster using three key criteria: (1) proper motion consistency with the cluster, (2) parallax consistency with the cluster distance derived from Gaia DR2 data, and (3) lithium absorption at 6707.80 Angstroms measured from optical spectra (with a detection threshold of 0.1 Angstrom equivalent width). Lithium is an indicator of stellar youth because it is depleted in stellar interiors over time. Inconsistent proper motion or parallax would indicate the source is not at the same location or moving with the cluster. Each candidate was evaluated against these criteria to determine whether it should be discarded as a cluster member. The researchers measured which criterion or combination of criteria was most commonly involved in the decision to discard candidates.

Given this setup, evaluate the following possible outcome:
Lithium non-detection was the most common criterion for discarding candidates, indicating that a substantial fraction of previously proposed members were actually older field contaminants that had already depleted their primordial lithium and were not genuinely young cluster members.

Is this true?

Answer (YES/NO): NO